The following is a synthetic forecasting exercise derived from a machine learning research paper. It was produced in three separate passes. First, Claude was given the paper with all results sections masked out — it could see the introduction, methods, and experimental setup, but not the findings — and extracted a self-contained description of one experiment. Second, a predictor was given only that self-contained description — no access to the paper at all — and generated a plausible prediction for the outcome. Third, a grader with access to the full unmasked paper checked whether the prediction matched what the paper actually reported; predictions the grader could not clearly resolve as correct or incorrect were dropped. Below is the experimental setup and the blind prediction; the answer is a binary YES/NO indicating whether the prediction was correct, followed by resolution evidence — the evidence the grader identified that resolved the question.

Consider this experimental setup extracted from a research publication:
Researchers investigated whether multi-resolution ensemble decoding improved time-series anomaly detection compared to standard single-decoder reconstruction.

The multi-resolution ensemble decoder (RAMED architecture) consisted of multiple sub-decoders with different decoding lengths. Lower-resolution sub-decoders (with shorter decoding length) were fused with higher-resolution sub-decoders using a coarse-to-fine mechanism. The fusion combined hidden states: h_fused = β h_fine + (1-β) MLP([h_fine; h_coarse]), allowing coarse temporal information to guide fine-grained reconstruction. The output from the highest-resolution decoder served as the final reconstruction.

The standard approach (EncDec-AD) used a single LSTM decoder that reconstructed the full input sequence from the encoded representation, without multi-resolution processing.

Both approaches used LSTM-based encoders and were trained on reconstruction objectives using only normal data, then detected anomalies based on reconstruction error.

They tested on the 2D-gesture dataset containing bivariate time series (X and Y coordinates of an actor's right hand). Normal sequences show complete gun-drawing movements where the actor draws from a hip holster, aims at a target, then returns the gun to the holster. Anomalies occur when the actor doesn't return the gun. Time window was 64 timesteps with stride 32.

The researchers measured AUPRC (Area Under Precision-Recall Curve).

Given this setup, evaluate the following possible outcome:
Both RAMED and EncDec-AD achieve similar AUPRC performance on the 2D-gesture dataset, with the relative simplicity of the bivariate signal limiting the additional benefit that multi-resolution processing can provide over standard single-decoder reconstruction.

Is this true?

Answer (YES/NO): NO